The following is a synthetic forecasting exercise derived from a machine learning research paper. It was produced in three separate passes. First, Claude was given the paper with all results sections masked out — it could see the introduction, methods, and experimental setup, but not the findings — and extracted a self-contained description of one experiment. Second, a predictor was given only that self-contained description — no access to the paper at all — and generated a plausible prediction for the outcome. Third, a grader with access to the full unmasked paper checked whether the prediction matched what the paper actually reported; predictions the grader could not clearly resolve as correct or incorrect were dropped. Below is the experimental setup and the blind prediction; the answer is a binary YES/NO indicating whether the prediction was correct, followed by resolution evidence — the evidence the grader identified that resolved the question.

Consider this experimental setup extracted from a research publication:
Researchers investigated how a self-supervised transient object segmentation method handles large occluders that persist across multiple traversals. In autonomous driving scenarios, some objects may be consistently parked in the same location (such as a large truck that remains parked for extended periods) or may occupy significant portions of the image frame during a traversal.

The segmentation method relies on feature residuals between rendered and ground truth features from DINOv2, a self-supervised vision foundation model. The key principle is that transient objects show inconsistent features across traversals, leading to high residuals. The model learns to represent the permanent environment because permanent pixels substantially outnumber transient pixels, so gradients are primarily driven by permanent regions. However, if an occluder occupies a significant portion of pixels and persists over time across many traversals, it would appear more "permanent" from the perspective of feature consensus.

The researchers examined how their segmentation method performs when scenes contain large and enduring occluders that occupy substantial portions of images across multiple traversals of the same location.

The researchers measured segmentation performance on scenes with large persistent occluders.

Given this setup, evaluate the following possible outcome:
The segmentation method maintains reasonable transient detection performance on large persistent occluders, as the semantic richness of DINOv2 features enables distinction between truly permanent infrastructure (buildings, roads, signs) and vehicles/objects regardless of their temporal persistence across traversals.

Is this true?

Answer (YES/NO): NO